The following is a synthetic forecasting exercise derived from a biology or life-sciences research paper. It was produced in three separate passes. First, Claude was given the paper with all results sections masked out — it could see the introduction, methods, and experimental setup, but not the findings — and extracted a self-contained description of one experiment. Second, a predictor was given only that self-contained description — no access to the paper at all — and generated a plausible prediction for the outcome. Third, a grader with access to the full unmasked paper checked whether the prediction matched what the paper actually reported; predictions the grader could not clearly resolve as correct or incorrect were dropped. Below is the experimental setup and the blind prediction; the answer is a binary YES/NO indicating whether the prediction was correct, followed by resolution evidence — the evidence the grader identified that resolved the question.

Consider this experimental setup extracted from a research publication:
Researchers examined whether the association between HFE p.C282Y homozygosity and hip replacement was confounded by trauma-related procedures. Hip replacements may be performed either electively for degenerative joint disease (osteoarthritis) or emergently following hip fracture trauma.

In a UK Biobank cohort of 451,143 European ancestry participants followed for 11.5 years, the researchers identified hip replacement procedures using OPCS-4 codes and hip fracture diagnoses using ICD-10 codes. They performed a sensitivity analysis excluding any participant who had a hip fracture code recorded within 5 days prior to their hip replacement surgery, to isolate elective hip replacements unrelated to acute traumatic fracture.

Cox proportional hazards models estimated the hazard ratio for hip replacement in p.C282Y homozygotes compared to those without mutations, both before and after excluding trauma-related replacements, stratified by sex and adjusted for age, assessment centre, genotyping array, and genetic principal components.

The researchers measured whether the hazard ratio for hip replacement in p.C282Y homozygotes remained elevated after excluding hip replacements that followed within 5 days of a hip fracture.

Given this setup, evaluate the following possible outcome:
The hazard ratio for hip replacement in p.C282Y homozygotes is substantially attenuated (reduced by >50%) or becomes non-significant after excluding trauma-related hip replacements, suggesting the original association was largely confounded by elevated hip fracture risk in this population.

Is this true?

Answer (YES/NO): NO